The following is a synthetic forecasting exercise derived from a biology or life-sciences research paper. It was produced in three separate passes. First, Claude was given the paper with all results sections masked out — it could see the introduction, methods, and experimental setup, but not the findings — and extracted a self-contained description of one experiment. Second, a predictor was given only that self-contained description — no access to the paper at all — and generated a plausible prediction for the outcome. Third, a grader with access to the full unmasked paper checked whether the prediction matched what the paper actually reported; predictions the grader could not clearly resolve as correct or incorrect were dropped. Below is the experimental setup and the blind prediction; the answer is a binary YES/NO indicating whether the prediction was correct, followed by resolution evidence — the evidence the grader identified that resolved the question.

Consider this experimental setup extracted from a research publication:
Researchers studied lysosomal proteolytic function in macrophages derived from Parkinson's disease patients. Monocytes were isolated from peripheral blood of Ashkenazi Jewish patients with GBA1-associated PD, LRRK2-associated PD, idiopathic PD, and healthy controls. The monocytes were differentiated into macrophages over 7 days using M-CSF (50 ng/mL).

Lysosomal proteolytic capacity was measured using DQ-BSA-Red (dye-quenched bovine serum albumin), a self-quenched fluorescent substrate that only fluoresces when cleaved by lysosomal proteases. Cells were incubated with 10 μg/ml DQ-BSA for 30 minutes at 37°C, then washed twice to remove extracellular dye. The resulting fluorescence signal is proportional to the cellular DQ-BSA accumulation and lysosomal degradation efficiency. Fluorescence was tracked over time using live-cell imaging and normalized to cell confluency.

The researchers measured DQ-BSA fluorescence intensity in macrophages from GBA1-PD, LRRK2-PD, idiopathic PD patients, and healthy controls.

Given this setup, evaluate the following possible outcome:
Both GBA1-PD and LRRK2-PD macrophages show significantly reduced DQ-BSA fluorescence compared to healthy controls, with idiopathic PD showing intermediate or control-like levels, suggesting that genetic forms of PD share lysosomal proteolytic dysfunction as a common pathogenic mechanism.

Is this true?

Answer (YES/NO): NO